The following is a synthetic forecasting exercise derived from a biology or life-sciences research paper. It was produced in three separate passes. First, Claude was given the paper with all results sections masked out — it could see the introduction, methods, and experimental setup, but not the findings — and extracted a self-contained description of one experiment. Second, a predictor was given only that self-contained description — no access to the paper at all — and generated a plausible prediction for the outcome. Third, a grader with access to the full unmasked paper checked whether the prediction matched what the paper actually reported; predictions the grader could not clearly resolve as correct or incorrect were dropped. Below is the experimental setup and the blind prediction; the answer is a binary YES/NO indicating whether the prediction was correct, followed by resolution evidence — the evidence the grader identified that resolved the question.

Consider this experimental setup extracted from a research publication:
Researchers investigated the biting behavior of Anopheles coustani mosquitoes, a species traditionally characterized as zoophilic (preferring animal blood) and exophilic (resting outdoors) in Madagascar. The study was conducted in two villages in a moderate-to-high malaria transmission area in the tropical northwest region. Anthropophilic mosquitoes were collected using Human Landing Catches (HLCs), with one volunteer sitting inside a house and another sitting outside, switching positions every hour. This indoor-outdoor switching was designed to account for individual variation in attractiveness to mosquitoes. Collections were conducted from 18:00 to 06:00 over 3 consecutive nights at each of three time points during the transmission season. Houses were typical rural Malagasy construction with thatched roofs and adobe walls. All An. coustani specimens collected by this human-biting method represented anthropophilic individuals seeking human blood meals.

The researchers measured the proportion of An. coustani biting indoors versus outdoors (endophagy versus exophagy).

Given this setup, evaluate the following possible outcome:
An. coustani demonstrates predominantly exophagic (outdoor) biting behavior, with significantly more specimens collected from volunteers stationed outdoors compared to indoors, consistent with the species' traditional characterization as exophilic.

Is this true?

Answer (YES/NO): NO